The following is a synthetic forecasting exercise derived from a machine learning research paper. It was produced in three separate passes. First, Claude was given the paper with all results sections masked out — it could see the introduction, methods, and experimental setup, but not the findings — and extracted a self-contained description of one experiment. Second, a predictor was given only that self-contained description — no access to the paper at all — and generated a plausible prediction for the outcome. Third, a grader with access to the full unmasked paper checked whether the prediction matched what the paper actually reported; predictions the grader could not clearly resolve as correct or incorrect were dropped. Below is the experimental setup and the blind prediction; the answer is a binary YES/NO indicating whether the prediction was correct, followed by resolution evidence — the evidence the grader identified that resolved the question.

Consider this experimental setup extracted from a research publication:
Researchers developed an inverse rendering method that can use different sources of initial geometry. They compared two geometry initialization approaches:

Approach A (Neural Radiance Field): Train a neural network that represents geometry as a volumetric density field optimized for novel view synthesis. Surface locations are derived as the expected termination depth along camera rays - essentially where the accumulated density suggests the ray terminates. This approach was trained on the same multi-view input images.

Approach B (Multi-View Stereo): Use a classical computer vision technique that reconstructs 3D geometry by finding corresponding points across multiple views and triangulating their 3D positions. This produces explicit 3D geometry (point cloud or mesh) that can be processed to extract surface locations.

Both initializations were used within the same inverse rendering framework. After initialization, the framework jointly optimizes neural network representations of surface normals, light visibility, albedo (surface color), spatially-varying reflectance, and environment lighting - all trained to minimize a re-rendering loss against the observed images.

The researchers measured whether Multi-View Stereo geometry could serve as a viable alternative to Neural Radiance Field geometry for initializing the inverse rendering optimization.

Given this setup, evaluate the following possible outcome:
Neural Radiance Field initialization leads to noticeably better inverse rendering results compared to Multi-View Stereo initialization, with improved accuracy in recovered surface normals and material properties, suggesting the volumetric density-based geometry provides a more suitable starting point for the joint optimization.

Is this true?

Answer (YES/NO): NO